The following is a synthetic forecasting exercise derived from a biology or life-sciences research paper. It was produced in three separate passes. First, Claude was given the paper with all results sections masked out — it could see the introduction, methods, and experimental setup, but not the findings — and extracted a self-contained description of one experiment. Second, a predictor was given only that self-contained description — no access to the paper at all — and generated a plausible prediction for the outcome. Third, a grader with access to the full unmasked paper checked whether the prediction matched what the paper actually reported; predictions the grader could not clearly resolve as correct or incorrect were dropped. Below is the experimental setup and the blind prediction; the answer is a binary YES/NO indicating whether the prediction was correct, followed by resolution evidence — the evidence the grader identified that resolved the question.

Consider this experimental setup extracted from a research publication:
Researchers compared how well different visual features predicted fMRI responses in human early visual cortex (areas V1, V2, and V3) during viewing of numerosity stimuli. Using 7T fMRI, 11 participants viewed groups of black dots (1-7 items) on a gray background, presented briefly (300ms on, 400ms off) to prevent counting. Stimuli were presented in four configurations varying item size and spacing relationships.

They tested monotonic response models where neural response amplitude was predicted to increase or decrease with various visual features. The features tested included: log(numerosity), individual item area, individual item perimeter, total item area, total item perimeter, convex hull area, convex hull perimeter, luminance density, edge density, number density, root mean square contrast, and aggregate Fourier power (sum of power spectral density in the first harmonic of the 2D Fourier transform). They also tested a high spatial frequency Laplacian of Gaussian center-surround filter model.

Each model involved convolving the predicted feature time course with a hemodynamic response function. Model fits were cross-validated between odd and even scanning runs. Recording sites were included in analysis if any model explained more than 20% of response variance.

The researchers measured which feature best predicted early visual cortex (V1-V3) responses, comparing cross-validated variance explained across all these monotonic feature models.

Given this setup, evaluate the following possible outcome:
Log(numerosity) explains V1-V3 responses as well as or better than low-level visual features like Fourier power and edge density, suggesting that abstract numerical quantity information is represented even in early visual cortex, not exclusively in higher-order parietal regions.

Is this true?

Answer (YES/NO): NO